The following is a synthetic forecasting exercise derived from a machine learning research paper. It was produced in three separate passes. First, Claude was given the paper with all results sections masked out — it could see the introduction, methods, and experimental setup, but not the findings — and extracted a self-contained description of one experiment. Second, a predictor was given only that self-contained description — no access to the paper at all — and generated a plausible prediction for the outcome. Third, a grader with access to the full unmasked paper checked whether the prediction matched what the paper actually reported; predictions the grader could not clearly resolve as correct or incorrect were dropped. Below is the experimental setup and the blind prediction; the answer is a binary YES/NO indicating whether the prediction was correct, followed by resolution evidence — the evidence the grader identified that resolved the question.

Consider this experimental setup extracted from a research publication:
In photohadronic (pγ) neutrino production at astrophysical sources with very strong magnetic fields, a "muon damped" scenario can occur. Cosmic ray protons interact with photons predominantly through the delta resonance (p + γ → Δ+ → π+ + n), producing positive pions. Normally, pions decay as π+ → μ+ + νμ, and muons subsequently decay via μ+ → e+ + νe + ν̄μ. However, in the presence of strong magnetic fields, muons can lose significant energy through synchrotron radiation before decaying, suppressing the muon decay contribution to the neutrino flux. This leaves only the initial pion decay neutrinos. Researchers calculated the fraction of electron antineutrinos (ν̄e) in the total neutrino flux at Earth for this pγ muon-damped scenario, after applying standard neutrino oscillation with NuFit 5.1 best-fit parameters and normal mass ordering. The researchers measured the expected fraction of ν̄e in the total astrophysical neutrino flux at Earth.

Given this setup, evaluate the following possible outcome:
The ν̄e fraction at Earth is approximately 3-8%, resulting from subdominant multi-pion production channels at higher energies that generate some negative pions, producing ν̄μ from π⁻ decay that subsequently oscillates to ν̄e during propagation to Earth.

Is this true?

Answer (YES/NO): NO